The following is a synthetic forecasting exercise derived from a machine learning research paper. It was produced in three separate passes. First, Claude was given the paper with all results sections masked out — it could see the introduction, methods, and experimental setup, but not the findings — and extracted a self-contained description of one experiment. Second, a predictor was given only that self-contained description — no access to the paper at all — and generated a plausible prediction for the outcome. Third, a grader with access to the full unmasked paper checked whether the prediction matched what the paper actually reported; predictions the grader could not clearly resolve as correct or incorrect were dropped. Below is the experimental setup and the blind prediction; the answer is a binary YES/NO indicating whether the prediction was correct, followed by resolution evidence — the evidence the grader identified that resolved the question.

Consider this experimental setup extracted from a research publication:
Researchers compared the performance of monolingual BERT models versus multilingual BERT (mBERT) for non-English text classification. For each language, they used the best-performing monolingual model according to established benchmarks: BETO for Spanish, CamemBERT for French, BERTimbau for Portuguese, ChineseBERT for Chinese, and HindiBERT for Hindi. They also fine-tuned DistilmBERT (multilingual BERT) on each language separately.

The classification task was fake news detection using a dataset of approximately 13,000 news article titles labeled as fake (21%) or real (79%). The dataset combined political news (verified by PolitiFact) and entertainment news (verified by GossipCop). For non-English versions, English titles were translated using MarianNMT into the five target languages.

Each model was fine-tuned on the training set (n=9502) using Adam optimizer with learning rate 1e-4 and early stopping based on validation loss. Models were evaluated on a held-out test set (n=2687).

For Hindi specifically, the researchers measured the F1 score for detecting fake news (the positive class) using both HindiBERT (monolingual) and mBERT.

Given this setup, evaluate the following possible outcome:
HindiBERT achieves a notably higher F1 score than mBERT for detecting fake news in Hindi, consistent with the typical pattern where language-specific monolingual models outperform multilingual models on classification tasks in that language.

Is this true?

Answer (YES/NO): YES